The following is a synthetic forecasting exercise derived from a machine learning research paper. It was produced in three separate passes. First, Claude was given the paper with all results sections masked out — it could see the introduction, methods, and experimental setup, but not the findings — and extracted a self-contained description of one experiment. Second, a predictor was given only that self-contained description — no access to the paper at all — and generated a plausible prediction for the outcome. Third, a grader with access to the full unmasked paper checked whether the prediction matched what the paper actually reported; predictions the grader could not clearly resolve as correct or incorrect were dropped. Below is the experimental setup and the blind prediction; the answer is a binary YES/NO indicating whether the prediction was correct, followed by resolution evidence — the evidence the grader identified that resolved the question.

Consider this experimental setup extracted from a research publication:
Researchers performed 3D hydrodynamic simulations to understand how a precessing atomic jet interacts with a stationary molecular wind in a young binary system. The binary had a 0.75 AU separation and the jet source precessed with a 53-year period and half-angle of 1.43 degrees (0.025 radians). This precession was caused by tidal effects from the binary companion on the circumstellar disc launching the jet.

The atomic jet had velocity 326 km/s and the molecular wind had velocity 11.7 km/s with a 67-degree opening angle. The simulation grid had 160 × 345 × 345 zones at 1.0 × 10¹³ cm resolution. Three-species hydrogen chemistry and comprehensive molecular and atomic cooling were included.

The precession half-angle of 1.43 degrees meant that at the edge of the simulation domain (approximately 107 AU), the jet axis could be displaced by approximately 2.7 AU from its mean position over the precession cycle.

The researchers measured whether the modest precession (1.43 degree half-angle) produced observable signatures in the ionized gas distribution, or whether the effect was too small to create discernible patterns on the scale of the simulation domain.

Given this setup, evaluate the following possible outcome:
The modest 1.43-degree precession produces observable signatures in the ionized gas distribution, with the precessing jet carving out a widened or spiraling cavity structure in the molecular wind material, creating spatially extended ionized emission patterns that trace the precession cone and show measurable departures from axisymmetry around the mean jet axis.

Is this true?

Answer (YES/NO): NO